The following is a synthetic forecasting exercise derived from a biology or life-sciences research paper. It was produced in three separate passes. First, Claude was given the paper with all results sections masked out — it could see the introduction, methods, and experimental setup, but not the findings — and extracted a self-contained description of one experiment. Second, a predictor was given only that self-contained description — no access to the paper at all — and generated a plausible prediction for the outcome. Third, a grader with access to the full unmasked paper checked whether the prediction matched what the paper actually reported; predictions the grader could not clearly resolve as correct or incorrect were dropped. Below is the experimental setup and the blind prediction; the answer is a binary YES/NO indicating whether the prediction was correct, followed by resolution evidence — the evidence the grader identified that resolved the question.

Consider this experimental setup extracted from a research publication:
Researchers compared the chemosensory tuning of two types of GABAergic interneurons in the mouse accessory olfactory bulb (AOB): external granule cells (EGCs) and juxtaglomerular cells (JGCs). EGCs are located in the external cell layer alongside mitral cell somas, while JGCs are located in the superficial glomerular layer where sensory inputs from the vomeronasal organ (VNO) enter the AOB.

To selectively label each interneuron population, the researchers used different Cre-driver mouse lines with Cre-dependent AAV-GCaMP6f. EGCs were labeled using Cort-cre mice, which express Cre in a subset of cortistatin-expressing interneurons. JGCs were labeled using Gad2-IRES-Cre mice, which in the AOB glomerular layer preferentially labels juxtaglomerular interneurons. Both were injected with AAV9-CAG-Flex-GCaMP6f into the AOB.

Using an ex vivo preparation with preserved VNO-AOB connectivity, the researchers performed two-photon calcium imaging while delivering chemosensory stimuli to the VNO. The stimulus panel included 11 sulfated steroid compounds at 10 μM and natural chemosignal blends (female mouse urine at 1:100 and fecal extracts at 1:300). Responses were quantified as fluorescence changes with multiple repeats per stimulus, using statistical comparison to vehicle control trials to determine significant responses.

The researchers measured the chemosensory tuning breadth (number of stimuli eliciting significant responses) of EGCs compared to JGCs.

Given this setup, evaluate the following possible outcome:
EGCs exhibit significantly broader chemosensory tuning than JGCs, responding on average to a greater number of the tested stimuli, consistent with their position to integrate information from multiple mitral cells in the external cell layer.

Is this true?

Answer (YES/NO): NO